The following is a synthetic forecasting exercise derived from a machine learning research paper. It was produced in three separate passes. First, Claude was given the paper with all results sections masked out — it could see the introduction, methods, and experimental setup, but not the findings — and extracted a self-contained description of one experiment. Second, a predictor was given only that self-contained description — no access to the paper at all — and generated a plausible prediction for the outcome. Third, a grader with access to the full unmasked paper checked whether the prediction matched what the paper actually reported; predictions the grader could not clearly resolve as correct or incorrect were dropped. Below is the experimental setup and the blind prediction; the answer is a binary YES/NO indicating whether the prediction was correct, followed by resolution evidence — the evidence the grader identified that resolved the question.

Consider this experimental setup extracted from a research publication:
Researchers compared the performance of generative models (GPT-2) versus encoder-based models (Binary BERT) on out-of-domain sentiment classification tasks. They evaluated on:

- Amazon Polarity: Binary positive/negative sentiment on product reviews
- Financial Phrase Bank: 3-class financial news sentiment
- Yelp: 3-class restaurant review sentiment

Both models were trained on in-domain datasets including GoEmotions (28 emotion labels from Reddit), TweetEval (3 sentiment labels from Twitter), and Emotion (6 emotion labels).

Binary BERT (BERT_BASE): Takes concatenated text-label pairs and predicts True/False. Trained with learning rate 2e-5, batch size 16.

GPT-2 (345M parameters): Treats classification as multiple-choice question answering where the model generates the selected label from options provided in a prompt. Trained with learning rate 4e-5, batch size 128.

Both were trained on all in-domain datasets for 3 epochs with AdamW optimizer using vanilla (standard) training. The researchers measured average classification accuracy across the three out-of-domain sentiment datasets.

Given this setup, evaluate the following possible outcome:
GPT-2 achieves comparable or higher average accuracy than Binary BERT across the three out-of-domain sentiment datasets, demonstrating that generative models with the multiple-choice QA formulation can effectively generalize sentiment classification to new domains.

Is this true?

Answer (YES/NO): YES